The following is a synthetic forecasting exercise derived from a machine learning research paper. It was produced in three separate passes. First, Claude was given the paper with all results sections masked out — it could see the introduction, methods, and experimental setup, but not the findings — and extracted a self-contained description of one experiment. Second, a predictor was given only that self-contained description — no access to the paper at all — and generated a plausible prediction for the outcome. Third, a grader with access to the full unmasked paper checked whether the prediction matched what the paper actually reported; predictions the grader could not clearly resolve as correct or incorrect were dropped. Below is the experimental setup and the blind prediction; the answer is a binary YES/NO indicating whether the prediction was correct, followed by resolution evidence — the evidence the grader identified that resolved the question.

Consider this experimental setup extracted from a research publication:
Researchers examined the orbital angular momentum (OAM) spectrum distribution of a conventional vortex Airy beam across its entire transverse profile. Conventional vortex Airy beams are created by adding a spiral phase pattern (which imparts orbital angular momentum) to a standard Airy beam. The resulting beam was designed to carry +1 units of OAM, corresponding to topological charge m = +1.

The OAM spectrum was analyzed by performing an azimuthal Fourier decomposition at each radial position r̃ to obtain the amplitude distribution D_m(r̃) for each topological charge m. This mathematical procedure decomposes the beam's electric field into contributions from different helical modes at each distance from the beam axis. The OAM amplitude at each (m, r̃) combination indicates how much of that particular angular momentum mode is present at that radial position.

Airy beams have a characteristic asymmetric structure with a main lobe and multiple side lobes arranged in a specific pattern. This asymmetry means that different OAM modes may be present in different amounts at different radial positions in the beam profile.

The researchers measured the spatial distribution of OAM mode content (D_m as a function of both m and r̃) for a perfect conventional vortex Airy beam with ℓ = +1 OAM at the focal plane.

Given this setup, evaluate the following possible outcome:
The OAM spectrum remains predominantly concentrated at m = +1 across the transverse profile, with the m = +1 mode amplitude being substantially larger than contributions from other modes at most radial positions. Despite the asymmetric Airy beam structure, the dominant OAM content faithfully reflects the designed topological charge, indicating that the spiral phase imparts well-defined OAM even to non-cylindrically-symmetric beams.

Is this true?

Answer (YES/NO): NO